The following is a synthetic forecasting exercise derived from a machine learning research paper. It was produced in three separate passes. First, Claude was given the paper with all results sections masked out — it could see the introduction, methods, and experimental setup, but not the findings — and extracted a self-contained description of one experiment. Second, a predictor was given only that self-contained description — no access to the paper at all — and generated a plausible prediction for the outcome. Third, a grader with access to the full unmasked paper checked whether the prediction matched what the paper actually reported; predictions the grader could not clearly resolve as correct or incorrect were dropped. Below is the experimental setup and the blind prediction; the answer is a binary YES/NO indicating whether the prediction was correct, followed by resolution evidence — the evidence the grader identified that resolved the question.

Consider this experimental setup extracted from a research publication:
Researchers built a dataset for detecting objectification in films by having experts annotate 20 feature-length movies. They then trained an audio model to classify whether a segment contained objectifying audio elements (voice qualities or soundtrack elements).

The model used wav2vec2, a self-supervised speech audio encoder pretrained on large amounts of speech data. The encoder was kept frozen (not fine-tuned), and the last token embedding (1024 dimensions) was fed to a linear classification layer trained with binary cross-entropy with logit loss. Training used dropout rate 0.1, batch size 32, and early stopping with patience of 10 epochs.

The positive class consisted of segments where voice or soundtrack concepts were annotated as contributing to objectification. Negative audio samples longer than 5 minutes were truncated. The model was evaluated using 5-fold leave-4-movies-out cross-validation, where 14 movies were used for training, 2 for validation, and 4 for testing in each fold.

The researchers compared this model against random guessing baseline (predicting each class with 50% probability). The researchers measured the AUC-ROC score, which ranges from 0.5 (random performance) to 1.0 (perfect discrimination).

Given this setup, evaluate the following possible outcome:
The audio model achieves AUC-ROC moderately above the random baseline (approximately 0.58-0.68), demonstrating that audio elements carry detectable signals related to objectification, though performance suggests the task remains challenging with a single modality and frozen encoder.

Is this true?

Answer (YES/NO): YES